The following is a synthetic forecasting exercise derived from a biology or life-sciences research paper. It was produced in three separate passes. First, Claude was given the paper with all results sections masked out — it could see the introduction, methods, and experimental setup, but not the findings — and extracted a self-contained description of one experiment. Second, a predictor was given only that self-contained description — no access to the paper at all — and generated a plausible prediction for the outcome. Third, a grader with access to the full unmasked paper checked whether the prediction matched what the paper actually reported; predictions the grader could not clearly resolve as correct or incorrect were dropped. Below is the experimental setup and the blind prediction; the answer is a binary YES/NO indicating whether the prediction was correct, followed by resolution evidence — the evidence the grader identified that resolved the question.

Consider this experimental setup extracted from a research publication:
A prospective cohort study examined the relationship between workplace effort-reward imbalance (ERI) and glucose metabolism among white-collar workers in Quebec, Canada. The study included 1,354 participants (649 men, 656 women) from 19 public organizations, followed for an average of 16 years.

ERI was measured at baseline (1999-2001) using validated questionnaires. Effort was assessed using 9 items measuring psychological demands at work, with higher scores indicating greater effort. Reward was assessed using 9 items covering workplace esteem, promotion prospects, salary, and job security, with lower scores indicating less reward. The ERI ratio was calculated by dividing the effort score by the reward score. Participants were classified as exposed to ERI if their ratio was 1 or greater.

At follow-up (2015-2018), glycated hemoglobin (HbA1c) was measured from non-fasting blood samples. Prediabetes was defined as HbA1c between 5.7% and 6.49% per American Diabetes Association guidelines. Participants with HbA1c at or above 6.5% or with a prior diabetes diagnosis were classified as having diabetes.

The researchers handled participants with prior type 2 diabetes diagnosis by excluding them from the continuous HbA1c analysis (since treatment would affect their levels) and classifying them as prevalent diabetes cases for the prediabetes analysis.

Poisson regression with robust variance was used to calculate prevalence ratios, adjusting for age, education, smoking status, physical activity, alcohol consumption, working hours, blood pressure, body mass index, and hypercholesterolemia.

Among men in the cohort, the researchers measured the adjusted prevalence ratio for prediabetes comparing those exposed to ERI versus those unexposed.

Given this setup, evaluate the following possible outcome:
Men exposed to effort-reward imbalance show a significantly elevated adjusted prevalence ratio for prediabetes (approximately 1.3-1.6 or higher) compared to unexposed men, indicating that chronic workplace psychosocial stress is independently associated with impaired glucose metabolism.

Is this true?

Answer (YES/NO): NO